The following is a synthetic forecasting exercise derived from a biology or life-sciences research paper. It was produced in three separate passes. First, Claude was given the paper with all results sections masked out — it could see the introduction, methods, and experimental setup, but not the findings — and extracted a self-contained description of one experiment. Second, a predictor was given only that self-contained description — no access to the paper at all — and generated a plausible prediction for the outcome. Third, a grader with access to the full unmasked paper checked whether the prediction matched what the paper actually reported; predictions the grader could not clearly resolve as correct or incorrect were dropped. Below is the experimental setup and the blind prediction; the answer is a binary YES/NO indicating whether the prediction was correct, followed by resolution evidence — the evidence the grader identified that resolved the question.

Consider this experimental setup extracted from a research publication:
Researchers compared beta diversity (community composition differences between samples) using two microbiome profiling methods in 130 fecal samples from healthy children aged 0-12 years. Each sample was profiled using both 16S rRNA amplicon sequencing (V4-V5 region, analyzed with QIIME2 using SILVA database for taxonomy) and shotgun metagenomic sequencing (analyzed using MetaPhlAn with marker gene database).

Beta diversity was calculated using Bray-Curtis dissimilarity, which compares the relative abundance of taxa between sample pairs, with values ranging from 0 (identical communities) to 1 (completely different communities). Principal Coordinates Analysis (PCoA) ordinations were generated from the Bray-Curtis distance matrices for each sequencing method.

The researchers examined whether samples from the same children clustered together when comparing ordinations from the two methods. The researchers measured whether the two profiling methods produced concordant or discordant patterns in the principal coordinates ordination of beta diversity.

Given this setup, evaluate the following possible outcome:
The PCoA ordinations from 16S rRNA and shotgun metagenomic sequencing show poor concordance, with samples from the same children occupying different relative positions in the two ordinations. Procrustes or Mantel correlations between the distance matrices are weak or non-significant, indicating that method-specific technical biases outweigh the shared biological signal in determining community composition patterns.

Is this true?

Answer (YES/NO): NO